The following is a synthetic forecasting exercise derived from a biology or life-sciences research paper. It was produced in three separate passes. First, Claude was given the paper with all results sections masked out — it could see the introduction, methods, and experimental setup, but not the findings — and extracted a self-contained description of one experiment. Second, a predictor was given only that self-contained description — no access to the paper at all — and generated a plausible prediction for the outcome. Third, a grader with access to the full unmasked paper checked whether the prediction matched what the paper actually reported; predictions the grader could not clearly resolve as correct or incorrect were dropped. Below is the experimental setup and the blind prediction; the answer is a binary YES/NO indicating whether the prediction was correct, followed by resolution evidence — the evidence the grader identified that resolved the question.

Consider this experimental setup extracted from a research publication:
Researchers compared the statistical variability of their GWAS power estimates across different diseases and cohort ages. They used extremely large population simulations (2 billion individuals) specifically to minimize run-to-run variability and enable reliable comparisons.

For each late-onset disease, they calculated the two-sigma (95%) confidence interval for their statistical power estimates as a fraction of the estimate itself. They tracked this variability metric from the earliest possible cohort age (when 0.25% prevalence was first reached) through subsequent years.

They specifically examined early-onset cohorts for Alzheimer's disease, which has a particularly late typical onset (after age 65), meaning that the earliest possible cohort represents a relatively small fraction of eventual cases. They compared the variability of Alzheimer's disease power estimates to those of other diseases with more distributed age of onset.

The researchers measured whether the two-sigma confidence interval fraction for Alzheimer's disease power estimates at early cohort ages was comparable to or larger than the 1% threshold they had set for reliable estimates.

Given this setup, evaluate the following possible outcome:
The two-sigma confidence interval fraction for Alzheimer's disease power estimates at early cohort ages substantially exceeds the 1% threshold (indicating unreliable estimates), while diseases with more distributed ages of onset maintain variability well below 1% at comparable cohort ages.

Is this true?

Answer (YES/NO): NO